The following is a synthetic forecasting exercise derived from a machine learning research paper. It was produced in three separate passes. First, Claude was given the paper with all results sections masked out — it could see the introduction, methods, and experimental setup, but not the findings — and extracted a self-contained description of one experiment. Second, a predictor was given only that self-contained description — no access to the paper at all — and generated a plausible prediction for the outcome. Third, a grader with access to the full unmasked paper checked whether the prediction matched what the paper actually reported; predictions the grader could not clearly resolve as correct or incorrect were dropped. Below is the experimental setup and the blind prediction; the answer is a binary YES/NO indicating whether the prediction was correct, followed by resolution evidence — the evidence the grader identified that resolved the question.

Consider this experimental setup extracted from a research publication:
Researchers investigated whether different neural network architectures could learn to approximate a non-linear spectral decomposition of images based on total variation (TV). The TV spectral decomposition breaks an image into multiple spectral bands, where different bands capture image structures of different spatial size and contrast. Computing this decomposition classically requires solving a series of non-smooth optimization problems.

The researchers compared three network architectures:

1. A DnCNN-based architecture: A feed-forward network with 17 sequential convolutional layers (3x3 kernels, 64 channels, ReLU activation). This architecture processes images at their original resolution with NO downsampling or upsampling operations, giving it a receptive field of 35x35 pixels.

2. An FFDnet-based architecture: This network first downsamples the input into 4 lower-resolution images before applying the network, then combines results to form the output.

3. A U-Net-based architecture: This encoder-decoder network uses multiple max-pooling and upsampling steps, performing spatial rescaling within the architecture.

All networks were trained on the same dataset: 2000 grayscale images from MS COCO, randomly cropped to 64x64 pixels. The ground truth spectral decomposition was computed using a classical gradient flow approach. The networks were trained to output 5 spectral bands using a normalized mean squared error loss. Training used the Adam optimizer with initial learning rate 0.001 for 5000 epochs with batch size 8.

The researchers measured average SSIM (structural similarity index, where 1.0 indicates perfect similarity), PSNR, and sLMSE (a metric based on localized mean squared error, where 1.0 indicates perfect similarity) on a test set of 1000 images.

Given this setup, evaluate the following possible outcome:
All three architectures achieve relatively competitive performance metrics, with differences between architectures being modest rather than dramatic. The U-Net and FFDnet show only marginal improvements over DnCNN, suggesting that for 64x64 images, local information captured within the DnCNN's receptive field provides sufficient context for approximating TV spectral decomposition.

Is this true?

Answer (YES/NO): NO